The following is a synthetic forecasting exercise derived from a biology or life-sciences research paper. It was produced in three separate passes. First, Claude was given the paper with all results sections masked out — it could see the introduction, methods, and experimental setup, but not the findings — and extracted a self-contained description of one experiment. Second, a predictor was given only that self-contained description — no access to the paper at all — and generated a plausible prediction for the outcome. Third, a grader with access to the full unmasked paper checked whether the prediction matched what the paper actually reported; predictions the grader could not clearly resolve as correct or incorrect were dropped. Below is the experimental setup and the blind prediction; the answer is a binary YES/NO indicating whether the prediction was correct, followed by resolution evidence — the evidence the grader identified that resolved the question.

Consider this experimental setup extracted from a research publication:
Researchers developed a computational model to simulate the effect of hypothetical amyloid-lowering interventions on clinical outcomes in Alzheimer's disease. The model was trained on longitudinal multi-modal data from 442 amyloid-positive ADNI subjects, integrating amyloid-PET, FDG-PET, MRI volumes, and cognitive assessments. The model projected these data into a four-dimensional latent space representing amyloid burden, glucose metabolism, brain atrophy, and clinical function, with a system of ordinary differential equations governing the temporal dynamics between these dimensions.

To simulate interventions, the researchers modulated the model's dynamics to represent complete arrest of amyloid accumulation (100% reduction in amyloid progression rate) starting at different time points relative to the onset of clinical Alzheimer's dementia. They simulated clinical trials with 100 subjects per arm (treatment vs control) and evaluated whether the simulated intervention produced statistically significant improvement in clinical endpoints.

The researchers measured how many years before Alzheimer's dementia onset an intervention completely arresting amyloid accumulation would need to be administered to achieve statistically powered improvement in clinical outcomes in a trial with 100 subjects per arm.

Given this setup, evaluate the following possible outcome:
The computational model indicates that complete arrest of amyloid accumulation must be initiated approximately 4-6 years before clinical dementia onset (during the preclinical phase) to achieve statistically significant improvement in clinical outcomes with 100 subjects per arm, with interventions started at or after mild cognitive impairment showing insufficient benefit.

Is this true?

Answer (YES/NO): NO